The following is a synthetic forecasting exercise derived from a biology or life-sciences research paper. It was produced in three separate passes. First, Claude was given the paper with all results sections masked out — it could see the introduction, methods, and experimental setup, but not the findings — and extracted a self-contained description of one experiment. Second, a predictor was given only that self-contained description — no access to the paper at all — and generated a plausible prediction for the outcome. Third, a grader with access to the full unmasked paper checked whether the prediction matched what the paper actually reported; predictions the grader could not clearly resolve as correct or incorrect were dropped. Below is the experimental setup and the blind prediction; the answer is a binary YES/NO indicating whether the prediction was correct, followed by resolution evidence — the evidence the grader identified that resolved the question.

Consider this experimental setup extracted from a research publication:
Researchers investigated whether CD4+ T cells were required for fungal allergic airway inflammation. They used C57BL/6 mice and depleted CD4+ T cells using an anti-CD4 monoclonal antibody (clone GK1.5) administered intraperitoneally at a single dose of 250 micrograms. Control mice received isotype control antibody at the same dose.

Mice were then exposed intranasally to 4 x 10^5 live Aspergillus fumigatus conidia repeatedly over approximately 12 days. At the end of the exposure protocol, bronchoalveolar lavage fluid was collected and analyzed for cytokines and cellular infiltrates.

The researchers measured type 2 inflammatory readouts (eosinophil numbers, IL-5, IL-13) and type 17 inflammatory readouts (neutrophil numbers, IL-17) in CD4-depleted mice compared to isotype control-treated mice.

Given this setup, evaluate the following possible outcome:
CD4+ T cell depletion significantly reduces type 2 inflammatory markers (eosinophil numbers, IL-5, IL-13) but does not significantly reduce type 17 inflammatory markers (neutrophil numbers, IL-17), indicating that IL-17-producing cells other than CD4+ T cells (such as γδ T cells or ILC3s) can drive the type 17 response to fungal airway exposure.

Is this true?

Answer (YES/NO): NO